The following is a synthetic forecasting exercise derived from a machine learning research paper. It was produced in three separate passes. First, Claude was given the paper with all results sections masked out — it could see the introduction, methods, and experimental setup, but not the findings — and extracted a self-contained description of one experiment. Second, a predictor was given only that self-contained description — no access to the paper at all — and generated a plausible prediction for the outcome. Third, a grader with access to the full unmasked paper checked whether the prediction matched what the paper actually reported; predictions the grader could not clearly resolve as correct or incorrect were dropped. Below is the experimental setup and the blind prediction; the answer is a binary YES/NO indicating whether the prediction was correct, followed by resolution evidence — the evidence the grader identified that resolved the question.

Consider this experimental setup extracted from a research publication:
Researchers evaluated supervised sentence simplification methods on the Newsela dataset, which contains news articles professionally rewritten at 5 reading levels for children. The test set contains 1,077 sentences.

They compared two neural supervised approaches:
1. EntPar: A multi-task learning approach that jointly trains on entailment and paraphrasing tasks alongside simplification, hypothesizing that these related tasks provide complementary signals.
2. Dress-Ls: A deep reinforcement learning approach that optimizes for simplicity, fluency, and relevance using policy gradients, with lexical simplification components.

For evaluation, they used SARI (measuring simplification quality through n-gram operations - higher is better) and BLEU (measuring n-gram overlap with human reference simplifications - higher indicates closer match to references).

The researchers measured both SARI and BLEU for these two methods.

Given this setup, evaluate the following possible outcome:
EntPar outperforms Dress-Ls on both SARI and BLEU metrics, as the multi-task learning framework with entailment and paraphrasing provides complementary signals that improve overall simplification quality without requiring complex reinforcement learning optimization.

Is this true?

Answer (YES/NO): NO